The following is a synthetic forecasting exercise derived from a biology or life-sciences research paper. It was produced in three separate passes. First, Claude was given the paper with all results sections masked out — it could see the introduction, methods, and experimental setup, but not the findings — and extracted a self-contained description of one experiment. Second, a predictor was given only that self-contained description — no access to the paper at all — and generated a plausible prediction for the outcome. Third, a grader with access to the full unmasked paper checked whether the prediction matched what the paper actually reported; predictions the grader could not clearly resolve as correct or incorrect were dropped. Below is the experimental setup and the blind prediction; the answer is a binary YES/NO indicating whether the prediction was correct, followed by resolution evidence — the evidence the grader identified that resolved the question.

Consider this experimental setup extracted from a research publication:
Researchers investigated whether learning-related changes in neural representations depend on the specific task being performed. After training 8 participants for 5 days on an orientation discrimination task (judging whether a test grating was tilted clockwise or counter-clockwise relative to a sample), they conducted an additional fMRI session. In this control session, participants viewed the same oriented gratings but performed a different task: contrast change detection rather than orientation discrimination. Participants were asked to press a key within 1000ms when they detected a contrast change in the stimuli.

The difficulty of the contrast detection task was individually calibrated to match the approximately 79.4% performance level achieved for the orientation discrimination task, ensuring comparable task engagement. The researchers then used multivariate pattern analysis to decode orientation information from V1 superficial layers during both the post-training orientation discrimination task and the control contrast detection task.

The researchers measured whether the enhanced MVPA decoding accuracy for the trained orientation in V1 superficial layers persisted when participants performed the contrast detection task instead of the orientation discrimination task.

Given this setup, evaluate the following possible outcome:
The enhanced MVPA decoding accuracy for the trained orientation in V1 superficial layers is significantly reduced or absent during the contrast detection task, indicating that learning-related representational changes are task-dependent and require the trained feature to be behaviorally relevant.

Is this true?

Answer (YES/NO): NO